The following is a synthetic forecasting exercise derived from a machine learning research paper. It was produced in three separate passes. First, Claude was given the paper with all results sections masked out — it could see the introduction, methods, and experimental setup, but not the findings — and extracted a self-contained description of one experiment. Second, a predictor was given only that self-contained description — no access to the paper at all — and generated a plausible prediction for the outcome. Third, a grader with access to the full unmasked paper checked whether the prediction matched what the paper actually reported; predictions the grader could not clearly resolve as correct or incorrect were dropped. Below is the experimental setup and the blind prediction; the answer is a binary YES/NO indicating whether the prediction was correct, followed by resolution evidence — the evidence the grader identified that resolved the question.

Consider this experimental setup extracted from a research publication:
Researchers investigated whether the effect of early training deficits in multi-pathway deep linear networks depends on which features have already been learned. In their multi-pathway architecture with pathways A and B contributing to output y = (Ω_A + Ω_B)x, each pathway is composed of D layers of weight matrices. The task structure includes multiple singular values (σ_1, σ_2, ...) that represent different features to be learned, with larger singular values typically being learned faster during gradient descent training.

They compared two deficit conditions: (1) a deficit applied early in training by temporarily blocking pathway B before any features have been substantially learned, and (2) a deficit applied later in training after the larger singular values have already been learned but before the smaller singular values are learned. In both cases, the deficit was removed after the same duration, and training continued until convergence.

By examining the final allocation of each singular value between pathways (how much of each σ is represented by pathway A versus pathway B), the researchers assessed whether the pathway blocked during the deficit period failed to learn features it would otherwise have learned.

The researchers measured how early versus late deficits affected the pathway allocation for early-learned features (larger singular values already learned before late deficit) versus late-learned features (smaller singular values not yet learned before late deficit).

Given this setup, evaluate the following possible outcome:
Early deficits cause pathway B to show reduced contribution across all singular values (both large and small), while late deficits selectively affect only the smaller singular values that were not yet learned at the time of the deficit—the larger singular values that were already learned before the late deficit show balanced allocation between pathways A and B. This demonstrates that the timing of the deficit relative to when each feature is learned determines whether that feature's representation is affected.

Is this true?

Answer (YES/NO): YES